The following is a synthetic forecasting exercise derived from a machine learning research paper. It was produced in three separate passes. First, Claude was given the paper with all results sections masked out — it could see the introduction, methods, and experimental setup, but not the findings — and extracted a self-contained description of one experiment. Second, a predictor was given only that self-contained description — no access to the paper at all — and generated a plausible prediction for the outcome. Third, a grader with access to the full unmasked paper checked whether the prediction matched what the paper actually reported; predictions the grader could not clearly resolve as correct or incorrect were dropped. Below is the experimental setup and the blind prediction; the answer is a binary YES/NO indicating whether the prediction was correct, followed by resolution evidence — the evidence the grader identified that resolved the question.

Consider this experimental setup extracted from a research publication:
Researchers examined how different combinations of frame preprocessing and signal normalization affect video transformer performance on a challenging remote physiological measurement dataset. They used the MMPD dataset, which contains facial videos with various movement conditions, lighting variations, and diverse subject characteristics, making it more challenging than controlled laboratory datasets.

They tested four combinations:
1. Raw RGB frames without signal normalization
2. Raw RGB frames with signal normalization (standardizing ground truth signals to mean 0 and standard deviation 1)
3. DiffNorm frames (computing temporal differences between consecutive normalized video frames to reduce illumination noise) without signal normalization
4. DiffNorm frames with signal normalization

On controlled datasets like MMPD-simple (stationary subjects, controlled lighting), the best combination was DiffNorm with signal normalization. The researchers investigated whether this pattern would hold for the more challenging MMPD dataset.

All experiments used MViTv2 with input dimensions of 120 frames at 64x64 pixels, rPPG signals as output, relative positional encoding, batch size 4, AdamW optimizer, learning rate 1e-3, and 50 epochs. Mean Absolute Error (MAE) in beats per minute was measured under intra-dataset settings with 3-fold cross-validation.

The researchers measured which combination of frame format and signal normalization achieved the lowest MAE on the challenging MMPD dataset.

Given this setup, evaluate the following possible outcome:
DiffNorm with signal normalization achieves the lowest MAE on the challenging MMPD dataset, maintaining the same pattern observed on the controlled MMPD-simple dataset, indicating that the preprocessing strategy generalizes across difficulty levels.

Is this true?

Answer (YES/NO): NO